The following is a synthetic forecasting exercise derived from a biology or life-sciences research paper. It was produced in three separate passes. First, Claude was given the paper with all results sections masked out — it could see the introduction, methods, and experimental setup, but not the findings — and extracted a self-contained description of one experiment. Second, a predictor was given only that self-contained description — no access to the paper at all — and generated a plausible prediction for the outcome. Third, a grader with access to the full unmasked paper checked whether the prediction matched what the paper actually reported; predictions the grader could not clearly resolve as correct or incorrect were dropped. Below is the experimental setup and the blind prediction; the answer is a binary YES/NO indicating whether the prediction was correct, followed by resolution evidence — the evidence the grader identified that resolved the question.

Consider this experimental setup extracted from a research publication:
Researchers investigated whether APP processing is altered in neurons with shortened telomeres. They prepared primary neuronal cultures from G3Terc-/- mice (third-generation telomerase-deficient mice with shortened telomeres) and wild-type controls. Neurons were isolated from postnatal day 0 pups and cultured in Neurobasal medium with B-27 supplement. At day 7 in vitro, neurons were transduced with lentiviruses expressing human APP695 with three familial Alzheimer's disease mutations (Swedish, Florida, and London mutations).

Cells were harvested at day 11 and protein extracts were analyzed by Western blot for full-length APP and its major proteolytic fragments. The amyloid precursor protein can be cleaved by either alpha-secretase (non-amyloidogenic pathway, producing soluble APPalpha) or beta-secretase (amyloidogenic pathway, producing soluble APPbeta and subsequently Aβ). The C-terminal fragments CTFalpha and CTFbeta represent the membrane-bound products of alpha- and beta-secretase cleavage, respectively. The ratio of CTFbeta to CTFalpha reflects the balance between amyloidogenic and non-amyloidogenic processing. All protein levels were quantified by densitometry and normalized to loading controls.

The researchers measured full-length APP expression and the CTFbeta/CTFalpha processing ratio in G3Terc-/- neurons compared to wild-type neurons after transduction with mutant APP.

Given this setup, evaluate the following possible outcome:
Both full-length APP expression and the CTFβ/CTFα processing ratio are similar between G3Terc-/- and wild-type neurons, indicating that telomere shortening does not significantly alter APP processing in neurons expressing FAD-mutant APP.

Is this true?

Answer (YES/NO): YES